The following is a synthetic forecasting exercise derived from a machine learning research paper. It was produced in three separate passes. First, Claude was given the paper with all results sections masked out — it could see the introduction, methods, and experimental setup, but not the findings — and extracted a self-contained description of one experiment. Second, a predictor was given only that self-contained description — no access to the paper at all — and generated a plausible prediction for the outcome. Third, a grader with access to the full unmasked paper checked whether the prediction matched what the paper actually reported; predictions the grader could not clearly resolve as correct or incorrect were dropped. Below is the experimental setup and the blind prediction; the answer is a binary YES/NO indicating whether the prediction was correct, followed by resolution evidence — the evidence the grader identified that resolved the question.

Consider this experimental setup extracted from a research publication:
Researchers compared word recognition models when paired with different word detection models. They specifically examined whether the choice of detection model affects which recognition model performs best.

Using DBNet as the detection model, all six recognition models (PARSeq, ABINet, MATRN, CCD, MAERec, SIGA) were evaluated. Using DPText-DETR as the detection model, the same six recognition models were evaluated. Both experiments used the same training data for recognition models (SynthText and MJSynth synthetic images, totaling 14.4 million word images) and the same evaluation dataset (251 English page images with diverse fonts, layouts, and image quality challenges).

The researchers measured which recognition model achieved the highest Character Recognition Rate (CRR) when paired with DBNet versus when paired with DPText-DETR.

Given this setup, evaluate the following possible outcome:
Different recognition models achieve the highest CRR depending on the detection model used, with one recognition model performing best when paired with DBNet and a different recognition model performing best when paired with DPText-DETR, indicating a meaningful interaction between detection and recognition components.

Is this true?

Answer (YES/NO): NO